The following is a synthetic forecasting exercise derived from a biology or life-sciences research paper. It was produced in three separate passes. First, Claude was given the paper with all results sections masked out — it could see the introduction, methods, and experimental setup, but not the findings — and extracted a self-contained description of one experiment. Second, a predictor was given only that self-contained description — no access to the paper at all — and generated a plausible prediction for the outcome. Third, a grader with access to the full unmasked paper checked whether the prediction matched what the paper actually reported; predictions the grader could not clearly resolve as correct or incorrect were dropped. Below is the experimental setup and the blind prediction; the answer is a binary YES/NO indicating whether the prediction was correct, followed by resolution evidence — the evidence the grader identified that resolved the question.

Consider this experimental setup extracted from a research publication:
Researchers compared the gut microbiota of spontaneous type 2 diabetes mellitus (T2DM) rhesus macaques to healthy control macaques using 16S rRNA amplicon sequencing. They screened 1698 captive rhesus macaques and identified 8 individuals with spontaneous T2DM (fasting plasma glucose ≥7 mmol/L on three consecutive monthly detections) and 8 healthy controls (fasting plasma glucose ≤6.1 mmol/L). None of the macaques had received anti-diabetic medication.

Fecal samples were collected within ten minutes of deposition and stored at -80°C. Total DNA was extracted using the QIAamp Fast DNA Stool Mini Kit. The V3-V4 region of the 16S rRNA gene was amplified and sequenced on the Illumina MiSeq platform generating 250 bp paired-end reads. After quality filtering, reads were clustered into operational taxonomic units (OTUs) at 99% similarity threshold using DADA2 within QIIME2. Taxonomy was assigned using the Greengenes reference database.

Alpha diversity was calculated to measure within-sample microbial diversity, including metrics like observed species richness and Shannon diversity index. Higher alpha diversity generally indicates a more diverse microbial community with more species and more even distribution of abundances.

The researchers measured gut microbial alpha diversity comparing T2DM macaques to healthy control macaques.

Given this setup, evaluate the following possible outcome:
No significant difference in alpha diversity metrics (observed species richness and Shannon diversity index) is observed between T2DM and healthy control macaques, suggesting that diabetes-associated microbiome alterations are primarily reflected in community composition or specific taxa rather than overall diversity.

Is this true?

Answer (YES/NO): YES